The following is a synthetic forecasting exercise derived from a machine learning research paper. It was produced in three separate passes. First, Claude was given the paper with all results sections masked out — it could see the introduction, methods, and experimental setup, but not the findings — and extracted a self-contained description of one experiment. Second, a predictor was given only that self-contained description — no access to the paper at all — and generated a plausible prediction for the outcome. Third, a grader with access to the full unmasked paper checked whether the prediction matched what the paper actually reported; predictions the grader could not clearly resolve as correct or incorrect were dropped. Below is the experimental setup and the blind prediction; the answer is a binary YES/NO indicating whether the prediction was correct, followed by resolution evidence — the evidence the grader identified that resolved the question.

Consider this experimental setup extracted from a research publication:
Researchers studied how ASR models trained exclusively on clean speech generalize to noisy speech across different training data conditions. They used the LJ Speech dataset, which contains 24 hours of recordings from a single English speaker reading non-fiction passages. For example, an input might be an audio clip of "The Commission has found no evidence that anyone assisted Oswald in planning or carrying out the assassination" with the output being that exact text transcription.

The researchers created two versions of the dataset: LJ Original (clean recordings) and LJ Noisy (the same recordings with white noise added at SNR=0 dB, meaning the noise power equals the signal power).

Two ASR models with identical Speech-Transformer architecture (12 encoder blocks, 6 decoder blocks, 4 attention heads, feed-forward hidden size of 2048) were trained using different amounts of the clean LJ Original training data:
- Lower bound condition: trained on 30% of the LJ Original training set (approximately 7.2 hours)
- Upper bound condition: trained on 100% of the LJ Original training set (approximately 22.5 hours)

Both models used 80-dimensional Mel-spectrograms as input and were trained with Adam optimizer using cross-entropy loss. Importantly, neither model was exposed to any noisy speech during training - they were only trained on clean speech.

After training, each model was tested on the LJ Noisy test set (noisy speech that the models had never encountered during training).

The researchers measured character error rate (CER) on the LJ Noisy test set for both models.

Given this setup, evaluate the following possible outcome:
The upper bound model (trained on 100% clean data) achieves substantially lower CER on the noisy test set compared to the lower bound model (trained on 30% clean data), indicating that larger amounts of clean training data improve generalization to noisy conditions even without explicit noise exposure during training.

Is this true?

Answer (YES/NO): NO